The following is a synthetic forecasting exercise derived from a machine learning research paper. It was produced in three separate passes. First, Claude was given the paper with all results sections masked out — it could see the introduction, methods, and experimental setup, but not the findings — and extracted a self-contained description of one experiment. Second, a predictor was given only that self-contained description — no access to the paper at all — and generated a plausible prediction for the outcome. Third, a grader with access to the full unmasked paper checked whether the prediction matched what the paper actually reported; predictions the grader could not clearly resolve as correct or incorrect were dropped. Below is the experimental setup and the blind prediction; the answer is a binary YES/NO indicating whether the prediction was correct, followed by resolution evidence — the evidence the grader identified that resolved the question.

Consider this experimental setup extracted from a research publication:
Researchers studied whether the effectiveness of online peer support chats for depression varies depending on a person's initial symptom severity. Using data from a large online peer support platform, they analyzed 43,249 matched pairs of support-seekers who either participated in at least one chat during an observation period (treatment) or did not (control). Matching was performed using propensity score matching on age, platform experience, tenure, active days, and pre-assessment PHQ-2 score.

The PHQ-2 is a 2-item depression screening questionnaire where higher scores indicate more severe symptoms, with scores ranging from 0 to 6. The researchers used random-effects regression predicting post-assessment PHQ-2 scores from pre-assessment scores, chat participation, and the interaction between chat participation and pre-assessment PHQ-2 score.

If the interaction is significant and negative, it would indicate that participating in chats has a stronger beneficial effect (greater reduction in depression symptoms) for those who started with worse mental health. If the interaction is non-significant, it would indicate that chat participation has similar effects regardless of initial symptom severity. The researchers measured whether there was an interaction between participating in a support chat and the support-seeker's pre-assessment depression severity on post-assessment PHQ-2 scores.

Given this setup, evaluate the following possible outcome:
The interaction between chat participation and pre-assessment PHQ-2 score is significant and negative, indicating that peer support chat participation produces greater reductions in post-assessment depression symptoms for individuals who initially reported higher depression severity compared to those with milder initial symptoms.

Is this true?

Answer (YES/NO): YES